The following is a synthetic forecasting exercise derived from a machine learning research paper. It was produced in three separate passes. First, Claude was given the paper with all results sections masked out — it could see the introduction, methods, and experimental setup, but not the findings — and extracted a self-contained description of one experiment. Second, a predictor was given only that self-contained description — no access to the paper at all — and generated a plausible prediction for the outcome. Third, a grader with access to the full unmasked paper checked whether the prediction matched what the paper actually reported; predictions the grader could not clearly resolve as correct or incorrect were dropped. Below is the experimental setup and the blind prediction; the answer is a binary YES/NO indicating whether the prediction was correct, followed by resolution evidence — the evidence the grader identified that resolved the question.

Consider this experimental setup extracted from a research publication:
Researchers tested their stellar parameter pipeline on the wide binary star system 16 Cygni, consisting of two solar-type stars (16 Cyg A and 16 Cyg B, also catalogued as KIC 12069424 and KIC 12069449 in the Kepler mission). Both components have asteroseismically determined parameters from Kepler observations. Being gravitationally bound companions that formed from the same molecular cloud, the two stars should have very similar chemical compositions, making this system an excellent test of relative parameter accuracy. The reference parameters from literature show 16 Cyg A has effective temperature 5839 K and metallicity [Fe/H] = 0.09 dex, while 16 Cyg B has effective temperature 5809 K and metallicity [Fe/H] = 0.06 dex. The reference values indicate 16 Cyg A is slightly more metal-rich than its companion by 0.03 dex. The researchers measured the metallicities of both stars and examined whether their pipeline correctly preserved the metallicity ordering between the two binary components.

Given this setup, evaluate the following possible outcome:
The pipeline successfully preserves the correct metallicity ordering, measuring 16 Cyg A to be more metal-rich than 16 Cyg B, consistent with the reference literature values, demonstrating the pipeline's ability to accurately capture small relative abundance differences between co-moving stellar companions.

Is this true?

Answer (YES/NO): YES